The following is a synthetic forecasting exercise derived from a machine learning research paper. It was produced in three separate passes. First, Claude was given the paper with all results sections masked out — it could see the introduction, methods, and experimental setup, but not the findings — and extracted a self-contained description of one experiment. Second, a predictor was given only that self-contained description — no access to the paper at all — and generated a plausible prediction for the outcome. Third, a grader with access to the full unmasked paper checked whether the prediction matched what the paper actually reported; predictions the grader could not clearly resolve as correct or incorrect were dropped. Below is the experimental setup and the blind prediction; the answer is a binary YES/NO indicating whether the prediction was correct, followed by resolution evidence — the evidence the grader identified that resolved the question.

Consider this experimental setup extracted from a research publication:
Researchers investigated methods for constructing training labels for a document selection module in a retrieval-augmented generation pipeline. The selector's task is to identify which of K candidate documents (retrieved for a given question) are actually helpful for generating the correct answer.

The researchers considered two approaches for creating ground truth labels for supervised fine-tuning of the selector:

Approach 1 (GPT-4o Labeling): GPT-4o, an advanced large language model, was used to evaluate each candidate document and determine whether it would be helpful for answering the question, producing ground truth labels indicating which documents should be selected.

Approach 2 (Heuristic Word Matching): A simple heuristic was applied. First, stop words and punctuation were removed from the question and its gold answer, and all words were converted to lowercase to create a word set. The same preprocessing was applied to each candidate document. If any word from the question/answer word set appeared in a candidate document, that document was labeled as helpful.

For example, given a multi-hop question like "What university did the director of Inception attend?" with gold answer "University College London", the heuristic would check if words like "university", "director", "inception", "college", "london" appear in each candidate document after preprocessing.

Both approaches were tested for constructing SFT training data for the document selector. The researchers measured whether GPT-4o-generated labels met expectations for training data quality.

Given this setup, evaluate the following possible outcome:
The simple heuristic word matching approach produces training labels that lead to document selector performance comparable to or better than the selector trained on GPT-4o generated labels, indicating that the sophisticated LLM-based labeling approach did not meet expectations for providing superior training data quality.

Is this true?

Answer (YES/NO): YES